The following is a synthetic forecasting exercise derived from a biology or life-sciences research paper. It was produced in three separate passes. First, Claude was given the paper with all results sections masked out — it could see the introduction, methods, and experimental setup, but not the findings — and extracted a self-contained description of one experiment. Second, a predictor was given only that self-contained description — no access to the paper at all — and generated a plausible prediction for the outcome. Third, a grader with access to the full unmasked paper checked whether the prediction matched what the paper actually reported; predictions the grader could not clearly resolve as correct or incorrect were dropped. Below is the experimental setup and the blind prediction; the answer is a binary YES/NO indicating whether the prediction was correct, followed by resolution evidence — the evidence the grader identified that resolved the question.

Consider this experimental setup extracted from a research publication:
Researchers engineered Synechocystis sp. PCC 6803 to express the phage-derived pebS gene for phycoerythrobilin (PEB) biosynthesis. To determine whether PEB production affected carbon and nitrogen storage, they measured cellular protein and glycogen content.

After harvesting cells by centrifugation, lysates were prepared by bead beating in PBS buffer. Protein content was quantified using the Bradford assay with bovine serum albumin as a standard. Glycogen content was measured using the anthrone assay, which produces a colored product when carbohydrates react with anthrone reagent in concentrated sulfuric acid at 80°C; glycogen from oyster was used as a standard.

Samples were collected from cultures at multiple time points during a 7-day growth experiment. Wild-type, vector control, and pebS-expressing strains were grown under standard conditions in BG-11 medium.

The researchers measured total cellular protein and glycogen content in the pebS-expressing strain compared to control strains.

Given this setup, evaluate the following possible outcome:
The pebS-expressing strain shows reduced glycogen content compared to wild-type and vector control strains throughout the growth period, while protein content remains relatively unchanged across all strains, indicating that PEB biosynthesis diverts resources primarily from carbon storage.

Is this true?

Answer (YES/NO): NO